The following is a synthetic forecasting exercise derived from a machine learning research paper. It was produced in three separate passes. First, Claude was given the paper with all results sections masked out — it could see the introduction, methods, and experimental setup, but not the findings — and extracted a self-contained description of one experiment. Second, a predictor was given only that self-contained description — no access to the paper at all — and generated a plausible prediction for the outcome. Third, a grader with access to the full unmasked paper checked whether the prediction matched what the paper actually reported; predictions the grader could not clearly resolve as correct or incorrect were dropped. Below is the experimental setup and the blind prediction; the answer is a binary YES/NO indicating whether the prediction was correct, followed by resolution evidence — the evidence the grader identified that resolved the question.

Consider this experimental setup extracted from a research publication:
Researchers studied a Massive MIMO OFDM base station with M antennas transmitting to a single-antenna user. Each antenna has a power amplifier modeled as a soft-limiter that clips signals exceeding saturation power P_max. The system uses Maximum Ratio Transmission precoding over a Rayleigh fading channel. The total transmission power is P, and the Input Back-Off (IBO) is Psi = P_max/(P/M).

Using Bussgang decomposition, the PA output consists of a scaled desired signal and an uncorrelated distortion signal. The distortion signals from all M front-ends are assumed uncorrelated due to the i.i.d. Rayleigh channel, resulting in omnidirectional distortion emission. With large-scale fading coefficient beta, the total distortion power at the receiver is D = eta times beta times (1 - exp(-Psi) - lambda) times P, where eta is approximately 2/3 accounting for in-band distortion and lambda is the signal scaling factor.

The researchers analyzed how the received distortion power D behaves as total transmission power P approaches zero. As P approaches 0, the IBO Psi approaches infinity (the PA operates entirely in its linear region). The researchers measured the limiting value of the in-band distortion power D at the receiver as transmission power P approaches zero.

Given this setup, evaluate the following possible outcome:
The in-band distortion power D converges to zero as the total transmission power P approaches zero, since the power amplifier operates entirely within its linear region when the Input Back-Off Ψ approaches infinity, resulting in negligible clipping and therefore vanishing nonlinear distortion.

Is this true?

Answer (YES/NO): YES